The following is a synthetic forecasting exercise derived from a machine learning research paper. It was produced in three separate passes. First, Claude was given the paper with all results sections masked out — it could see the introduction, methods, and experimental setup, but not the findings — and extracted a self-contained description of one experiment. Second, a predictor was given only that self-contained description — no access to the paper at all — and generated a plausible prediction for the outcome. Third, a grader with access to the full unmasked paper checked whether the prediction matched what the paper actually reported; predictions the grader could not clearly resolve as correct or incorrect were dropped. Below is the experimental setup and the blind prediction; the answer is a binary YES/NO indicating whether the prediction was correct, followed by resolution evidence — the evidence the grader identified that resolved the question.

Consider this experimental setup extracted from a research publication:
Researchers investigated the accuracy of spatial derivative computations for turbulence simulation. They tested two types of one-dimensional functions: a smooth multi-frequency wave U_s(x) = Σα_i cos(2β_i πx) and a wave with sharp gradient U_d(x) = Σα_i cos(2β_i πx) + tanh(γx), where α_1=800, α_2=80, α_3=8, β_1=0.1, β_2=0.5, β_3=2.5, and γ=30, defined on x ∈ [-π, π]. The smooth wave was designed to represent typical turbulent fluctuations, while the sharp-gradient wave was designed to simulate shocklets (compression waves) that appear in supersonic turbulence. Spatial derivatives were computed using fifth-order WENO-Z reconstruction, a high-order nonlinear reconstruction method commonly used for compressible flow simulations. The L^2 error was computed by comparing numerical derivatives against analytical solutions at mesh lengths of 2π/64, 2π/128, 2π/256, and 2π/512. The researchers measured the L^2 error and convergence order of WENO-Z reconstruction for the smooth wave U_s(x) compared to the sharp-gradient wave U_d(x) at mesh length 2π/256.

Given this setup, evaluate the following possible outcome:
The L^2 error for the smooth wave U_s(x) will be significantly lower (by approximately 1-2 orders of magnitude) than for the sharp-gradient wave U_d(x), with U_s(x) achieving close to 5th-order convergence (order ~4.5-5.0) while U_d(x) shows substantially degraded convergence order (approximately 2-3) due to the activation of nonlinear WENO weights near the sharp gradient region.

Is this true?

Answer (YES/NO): NO